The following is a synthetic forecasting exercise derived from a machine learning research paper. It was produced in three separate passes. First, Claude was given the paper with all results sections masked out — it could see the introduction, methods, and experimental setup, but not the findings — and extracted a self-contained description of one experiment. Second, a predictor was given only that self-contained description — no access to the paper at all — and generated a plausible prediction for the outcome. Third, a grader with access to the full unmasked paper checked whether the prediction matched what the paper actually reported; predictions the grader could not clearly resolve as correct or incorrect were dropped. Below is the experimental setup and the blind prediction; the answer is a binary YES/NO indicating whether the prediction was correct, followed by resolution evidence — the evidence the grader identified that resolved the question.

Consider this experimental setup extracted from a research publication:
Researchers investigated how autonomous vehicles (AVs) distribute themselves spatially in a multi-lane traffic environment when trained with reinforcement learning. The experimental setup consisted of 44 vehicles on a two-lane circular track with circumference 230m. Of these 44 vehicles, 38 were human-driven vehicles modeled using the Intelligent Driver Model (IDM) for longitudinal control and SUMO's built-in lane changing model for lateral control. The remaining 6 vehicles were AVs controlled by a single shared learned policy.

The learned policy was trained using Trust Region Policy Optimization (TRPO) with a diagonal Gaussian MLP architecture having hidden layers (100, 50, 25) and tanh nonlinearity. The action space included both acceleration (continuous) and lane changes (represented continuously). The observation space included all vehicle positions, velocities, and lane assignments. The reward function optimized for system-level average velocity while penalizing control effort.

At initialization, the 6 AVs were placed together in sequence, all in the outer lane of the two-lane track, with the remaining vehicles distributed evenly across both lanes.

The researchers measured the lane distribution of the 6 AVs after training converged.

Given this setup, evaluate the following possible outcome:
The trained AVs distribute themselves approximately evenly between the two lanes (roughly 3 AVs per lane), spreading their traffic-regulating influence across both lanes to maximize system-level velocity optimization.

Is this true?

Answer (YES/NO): YES